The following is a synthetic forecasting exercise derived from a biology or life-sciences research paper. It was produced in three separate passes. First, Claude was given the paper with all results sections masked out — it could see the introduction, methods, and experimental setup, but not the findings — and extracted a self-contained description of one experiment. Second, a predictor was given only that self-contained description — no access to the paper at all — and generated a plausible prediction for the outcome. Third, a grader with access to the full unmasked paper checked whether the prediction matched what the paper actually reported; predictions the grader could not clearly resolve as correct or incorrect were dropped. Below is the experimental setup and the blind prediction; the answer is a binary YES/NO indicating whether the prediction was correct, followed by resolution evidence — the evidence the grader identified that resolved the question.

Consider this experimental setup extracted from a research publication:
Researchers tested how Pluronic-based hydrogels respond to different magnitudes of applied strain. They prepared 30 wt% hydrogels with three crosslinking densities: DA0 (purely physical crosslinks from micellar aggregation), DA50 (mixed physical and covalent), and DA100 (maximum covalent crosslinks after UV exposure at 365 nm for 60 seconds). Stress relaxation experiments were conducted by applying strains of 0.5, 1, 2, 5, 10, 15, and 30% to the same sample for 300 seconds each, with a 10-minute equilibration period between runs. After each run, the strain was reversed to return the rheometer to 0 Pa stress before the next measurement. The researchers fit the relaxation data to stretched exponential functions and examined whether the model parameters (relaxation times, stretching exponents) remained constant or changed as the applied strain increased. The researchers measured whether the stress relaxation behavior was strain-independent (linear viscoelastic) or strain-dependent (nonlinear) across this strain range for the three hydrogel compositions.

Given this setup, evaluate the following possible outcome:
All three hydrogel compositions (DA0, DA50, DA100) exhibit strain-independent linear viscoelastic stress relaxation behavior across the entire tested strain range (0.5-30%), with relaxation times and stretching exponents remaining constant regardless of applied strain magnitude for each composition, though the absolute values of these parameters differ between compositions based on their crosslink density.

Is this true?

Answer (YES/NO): NO